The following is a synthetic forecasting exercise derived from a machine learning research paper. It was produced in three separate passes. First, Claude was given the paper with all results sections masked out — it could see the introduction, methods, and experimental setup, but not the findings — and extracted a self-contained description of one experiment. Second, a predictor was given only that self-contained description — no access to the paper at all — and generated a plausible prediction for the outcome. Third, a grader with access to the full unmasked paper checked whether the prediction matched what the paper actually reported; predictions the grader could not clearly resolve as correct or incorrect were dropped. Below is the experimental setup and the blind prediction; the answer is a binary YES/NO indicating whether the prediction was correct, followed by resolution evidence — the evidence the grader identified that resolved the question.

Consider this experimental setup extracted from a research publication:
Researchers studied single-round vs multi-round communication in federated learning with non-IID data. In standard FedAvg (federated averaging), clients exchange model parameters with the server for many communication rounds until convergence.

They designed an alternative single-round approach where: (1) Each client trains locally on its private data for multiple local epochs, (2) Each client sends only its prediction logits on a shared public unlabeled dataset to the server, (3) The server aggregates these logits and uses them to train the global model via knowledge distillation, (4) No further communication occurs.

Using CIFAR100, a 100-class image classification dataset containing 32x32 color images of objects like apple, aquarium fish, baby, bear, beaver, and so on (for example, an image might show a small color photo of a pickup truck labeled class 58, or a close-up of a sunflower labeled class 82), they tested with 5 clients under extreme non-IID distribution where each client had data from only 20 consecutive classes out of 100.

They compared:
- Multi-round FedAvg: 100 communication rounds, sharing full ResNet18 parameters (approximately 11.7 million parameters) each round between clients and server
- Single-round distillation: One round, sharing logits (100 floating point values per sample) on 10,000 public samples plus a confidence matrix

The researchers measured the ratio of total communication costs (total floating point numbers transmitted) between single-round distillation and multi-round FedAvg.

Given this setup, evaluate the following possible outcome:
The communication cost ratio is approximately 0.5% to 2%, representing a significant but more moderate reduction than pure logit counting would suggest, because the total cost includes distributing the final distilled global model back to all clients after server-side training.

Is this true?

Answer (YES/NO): YES